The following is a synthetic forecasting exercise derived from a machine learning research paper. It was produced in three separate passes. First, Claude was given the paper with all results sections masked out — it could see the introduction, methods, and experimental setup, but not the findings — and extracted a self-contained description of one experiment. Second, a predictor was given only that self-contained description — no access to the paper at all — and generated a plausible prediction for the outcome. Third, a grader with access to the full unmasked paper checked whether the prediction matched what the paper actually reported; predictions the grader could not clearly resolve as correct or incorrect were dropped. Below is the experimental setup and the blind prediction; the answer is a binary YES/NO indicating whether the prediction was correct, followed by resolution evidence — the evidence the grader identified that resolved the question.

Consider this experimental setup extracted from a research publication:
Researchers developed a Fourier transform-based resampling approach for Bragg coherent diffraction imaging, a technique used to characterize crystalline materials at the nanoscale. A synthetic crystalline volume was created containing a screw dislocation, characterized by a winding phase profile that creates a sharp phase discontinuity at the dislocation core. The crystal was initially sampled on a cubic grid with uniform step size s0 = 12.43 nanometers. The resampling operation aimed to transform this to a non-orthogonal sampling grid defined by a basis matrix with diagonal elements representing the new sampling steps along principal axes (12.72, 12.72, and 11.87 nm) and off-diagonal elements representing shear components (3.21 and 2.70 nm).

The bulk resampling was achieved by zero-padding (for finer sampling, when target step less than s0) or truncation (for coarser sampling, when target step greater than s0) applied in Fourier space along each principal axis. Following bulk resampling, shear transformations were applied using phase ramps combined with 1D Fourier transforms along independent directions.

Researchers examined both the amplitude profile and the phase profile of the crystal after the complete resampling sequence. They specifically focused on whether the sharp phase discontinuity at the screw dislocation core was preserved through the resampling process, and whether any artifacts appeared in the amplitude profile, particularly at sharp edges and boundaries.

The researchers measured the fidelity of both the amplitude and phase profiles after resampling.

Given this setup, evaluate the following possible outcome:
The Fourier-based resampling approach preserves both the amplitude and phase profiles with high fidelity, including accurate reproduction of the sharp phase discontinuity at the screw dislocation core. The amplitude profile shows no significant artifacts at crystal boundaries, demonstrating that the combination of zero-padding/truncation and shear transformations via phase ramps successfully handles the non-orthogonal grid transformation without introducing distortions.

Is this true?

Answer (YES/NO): NO